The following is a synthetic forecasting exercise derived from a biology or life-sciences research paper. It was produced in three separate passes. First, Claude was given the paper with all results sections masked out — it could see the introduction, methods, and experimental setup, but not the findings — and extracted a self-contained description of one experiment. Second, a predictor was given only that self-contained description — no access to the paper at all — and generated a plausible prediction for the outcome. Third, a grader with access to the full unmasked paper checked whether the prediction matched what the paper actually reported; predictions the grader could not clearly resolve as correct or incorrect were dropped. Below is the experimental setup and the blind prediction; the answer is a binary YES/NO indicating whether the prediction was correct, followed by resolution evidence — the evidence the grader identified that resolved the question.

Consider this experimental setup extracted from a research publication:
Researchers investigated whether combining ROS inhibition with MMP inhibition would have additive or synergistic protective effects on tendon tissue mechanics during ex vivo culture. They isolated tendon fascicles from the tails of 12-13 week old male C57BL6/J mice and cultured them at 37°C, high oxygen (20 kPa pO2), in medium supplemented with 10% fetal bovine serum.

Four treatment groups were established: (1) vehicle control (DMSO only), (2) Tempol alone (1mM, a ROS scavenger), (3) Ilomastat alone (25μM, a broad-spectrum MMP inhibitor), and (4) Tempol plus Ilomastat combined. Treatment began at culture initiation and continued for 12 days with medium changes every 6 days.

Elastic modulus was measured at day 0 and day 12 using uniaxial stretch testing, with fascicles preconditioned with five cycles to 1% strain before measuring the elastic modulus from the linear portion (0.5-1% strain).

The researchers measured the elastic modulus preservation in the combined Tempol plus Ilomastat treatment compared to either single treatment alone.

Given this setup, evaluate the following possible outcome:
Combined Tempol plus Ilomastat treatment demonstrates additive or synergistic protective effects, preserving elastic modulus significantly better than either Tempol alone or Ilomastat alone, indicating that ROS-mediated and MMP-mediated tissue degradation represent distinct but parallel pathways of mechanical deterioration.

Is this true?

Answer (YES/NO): NO